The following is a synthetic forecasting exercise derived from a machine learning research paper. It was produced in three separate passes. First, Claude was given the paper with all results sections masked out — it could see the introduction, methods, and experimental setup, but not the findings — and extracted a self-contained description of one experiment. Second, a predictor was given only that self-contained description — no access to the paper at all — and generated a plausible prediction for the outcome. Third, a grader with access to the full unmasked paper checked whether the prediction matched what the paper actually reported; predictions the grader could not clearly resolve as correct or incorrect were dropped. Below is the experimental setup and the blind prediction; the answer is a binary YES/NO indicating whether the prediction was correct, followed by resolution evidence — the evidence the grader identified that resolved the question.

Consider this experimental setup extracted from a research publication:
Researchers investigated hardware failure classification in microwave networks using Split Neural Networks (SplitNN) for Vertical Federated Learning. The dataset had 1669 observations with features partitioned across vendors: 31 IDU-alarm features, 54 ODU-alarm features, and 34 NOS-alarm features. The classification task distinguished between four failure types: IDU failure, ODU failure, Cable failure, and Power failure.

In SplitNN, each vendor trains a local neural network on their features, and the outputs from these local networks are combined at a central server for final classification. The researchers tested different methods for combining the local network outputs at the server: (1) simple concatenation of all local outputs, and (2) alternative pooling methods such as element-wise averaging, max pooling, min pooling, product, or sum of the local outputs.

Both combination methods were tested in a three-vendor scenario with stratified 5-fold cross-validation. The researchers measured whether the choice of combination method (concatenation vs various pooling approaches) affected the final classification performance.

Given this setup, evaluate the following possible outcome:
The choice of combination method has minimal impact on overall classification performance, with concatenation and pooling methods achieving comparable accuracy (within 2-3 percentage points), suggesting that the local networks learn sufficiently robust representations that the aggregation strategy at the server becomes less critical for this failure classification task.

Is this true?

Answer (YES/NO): YES